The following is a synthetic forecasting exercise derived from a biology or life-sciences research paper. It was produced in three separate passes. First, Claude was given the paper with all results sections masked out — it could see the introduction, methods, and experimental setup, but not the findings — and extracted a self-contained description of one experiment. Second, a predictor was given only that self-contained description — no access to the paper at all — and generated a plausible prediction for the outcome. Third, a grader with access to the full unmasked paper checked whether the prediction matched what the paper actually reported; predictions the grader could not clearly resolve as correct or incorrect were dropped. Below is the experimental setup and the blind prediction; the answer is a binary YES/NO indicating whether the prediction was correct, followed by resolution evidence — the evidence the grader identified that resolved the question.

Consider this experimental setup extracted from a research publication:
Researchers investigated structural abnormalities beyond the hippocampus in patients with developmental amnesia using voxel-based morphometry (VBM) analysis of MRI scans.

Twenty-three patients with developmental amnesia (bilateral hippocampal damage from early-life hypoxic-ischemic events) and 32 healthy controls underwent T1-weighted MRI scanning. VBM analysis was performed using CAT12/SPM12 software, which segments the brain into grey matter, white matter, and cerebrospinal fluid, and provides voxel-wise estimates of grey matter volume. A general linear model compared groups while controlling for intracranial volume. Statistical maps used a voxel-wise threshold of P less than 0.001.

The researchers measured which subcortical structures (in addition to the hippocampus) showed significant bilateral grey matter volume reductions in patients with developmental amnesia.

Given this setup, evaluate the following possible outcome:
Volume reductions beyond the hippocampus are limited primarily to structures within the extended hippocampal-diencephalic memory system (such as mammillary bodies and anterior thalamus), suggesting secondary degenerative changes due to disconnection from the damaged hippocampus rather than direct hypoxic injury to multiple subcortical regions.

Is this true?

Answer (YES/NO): NO